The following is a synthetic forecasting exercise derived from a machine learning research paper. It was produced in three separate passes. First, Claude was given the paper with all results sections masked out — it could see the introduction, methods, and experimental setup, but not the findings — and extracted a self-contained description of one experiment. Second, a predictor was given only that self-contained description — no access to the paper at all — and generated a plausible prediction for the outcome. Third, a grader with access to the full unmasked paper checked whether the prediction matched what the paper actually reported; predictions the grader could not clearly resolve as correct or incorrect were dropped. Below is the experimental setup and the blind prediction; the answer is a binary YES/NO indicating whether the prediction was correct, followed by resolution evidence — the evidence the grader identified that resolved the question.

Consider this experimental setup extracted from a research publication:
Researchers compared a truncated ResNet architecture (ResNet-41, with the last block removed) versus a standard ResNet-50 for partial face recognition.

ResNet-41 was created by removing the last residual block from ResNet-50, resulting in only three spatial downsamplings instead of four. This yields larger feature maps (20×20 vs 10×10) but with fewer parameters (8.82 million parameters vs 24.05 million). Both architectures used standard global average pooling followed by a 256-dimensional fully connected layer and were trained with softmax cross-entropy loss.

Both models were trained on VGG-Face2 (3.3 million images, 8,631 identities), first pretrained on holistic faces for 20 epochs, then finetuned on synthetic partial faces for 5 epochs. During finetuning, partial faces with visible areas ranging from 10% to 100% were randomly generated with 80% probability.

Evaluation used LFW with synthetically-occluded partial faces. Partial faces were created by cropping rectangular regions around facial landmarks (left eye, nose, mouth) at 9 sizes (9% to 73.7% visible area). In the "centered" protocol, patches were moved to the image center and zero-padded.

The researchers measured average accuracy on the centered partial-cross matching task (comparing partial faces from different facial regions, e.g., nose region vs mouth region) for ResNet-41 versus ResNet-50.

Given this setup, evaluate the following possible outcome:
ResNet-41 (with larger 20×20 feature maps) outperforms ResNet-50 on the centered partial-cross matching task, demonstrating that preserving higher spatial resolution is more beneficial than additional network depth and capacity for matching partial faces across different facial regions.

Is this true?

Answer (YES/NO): YES